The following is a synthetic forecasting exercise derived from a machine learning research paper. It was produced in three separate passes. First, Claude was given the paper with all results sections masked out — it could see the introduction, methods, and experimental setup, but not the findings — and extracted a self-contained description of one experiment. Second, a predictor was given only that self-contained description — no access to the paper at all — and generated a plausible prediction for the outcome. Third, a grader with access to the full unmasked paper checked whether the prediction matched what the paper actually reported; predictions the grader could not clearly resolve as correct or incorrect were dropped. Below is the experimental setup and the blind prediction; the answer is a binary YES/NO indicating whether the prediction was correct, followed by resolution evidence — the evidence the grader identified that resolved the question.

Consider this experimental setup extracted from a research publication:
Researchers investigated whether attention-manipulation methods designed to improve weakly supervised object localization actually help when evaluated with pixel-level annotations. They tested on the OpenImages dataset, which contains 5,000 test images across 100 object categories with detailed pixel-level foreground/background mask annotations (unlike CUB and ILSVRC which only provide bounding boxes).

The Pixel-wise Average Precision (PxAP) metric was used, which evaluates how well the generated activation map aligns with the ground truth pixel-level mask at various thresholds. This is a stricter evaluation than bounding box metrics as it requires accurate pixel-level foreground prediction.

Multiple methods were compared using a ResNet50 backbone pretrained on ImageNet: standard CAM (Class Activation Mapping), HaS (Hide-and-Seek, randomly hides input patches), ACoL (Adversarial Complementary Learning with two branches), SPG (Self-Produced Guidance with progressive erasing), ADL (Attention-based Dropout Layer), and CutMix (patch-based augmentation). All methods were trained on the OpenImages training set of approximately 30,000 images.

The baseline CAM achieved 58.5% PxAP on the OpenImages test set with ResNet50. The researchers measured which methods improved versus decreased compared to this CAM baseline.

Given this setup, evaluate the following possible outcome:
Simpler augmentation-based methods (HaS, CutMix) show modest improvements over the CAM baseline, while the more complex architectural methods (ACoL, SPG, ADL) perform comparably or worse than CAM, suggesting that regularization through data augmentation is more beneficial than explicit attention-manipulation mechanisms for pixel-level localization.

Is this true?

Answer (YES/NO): NO